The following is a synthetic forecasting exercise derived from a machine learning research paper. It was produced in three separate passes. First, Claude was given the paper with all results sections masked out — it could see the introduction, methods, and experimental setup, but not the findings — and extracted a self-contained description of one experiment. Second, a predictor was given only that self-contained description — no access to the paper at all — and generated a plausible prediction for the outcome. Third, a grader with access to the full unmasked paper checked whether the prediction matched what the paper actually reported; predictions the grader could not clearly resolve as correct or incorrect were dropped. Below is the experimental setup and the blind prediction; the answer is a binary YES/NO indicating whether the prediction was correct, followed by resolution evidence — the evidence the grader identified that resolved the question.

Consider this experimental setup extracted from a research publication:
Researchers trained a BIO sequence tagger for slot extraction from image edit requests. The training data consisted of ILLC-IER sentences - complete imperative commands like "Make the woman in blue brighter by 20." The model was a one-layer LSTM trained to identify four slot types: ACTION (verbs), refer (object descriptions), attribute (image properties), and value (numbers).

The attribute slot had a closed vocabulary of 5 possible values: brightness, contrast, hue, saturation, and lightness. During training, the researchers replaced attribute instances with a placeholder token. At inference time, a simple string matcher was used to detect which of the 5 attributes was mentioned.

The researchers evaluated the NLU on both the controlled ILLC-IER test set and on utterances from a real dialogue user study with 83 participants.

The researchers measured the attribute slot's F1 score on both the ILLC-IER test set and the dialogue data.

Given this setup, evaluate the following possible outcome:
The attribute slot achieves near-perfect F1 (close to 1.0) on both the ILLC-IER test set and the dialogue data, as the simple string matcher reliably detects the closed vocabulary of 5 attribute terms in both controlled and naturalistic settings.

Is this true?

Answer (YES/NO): NO